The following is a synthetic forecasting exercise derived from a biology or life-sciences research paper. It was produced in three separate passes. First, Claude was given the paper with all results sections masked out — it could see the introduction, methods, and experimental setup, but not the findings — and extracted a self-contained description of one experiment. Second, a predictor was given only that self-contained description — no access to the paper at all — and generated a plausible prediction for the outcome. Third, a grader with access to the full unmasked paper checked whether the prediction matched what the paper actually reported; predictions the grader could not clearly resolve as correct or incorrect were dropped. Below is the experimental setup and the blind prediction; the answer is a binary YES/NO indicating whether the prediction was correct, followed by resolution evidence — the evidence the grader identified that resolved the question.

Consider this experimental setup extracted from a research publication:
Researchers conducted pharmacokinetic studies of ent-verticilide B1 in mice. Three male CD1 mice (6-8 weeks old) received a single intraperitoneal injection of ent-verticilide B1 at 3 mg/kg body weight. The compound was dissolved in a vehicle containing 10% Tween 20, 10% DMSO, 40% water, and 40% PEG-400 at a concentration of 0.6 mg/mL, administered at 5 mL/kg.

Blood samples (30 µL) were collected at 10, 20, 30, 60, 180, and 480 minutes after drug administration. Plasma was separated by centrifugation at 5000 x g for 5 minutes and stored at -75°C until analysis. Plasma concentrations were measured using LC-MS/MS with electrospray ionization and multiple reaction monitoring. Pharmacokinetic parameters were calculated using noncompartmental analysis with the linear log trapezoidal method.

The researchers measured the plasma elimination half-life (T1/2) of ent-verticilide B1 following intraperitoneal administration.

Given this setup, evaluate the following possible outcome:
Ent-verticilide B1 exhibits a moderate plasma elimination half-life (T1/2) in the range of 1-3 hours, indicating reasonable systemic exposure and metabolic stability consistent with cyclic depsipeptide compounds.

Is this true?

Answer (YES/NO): NO